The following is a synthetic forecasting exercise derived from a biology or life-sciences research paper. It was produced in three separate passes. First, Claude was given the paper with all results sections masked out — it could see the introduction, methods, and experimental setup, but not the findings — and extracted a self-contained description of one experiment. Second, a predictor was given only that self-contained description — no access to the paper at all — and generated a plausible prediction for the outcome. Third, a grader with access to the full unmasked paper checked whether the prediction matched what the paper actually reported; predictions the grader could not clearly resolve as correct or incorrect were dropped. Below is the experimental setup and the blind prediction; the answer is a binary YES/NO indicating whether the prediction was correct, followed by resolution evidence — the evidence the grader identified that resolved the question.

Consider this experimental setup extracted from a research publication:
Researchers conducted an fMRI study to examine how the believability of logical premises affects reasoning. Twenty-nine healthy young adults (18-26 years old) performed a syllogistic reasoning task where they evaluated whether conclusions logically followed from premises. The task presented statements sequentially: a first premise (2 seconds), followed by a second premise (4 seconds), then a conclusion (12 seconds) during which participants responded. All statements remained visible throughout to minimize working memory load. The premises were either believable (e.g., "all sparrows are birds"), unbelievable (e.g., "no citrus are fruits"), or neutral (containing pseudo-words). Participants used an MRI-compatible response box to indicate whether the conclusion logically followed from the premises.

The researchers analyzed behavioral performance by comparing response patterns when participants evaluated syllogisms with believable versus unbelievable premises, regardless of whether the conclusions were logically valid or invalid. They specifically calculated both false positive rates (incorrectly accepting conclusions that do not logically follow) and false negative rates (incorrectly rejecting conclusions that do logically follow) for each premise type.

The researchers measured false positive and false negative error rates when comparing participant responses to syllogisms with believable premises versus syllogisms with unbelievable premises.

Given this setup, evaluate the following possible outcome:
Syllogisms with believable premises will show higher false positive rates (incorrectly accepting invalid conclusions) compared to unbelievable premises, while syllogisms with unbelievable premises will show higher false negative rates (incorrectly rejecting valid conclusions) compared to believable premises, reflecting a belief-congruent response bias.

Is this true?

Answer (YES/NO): YES